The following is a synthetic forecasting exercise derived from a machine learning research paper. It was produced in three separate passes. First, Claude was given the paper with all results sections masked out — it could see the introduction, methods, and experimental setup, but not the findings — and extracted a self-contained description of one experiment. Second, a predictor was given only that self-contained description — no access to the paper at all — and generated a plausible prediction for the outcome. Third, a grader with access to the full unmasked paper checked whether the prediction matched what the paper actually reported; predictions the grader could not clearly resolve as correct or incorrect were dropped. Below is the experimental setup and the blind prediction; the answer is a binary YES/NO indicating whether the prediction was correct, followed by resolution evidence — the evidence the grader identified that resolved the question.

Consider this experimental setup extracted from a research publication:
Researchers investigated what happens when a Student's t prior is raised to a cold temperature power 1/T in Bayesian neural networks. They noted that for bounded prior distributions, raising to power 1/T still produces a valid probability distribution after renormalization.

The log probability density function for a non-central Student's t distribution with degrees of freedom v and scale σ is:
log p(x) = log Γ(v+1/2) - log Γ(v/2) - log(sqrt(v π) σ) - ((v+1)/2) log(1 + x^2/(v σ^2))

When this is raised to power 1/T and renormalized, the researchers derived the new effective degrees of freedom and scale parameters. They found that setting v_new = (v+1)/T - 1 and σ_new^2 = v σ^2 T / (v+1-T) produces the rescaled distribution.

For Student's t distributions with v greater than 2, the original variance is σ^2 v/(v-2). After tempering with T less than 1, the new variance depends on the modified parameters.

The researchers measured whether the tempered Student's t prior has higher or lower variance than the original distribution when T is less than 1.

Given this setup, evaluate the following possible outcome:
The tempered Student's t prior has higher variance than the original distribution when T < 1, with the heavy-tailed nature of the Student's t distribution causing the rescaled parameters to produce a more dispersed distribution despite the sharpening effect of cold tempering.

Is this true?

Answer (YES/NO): NO